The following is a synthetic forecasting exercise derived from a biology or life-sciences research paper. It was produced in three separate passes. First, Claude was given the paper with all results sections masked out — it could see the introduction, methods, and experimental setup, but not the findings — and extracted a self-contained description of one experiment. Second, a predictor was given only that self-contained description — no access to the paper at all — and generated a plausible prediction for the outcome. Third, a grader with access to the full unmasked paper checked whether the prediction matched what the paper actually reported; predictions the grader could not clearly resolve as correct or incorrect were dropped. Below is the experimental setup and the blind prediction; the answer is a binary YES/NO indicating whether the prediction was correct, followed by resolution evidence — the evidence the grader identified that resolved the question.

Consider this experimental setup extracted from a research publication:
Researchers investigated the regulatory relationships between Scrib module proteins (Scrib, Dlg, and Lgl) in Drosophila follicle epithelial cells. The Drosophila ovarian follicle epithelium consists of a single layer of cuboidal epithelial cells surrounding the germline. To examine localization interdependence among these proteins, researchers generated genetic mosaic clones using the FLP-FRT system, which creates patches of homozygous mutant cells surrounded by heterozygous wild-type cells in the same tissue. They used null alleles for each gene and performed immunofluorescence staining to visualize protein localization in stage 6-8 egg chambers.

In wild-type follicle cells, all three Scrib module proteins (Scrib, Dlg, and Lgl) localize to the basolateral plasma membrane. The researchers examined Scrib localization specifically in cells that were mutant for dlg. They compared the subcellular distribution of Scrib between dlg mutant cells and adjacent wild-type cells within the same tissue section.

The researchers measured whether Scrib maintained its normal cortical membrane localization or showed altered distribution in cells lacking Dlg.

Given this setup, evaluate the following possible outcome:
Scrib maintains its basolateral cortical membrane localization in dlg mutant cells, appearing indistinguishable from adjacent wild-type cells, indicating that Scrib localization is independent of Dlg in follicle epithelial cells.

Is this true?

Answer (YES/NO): NO